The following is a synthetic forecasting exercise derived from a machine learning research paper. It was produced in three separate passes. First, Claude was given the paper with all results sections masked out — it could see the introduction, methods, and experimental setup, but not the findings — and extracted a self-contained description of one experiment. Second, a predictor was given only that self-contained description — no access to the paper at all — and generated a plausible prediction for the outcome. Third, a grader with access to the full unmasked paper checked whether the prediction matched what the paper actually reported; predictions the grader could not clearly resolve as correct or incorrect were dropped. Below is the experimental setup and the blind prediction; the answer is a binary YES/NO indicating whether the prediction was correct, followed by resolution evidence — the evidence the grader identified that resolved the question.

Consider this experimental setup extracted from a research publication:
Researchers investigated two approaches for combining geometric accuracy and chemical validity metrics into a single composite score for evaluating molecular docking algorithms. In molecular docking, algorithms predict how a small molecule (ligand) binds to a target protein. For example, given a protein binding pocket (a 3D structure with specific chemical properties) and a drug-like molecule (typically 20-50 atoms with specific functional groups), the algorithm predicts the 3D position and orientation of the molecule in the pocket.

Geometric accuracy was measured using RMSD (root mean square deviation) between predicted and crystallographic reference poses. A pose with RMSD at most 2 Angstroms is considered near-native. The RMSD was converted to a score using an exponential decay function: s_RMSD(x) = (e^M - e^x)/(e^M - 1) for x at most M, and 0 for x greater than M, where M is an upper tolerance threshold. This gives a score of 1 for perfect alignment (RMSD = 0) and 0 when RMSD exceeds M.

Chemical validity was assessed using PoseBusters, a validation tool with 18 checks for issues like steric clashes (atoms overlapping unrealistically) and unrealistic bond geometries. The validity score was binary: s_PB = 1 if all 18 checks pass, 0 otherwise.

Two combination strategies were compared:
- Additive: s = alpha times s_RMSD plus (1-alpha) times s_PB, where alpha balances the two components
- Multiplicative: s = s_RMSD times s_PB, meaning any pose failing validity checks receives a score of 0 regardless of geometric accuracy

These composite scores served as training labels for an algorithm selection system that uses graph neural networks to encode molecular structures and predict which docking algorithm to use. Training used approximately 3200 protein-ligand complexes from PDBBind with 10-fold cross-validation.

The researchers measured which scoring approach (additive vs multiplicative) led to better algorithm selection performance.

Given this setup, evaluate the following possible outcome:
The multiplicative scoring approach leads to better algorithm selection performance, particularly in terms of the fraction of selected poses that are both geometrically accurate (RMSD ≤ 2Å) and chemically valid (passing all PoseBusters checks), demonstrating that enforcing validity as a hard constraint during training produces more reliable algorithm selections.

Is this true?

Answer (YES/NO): YES